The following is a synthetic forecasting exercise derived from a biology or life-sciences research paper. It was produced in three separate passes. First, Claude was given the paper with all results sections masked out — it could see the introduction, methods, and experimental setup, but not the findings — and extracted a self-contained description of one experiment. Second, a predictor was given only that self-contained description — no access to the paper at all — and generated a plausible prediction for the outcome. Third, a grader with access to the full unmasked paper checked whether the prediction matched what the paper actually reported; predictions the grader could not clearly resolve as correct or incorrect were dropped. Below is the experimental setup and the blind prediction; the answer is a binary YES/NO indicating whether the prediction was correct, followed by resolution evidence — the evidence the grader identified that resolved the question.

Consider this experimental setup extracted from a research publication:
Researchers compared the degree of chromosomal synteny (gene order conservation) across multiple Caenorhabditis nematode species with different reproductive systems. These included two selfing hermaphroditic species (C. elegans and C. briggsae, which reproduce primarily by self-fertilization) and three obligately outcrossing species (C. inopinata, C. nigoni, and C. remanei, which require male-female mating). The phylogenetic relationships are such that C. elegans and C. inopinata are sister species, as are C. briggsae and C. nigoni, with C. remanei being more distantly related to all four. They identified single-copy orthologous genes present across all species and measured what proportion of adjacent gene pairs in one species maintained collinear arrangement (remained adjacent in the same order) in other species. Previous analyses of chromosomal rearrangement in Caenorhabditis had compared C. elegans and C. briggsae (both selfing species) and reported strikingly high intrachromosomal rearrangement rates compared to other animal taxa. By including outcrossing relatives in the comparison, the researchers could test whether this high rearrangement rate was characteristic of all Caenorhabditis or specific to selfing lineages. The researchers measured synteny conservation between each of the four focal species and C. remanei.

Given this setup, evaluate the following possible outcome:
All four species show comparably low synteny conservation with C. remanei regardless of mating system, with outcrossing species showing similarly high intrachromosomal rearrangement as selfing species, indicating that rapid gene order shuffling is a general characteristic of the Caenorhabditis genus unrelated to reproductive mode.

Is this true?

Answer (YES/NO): NO